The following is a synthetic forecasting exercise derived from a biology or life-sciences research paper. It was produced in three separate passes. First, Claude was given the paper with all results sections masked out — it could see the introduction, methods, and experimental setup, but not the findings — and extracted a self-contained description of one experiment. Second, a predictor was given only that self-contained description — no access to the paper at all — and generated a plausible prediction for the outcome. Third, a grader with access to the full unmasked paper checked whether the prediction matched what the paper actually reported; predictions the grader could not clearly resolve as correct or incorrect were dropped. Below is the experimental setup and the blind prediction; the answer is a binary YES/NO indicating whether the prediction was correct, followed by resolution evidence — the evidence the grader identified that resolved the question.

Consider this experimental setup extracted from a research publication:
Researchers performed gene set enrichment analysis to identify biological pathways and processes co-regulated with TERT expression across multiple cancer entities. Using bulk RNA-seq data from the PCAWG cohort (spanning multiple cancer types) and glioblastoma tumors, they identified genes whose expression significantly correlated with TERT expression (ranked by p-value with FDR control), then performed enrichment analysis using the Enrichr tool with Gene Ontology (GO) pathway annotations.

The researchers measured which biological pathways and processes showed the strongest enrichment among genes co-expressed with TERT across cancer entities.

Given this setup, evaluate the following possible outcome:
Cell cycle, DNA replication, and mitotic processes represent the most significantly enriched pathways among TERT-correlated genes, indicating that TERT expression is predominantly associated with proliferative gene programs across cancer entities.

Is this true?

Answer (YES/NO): NO